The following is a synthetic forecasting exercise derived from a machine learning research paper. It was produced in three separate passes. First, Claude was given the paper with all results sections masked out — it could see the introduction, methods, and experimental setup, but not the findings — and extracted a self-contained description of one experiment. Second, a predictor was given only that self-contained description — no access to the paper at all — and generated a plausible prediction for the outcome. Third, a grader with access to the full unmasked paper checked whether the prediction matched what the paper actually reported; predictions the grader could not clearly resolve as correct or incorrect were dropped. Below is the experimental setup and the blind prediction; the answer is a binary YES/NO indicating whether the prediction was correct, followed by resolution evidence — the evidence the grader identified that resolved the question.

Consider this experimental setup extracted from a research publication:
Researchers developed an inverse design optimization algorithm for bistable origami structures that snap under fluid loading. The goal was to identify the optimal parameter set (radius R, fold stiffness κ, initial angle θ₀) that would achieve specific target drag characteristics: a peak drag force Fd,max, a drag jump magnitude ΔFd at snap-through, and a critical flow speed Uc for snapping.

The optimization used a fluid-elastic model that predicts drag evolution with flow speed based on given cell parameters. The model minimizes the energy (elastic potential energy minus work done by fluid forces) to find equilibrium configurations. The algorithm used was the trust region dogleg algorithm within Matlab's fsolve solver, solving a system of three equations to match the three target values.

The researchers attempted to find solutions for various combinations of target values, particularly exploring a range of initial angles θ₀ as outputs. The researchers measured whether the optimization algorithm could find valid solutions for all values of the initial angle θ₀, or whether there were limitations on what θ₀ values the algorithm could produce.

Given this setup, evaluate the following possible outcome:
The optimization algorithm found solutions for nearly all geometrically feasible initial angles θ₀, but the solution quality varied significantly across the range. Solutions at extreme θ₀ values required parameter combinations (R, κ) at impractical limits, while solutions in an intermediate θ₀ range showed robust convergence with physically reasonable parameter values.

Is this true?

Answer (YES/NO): NO